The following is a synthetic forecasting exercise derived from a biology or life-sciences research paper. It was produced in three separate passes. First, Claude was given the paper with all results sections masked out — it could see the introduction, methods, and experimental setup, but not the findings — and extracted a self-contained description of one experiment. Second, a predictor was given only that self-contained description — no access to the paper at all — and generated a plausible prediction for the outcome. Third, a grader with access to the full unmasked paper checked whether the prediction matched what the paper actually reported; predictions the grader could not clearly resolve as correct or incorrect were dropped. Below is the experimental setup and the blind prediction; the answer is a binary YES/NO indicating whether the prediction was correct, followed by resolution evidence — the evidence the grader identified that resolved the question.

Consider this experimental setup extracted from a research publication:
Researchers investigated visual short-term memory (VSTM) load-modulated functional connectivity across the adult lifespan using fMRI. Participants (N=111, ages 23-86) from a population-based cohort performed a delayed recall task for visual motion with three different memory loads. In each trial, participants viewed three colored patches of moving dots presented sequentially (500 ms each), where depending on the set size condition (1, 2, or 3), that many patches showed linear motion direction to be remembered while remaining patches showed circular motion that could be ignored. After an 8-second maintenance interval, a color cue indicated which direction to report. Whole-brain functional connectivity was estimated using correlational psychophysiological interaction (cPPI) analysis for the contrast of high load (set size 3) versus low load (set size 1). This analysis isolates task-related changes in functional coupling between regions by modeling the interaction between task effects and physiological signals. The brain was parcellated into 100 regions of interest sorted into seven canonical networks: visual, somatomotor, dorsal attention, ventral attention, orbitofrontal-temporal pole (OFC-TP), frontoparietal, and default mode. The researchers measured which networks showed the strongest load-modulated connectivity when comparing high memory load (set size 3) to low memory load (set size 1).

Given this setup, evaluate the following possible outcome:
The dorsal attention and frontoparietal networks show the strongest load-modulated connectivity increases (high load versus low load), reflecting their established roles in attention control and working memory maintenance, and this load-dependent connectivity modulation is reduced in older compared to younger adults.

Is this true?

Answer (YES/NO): NO